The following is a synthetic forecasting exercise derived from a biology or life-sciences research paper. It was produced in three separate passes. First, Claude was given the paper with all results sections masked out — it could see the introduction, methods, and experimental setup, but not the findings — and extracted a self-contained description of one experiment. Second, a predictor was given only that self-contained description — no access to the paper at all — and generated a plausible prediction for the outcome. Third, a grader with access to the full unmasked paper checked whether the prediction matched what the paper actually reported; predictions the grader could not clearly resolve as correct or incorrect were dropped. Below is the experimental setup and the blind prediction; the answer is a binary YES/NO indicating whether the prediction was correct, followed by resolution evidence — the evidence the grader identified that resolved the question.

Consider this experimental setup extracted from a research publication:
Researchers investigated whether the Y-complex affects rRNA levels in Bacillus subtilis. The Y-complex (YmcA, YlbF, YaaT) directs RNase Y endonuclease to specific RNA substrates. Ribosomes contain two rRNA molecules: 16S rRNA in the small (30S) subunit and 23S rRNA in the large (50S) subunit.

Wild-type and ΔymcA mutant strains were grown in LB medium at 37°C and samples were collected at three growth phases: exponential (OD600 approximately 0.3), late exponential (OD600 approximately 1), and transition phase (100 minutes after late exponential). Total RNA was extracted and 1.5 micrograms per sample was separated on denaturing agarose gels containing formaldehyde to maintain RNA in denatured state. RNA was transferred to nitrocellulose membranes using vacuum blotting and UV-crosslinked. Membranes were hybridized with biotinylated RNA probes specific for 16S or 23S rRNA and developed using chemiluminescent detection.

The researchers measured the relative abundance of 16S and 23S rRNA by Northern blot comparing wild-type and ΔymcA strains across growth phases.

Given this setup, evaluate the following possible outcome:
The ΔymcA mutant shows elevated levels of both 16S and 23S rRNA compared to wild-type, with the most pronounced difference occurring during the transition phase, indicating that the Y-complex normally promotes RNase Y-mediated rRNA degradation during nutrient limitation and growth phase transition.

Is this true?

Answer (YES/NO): NO